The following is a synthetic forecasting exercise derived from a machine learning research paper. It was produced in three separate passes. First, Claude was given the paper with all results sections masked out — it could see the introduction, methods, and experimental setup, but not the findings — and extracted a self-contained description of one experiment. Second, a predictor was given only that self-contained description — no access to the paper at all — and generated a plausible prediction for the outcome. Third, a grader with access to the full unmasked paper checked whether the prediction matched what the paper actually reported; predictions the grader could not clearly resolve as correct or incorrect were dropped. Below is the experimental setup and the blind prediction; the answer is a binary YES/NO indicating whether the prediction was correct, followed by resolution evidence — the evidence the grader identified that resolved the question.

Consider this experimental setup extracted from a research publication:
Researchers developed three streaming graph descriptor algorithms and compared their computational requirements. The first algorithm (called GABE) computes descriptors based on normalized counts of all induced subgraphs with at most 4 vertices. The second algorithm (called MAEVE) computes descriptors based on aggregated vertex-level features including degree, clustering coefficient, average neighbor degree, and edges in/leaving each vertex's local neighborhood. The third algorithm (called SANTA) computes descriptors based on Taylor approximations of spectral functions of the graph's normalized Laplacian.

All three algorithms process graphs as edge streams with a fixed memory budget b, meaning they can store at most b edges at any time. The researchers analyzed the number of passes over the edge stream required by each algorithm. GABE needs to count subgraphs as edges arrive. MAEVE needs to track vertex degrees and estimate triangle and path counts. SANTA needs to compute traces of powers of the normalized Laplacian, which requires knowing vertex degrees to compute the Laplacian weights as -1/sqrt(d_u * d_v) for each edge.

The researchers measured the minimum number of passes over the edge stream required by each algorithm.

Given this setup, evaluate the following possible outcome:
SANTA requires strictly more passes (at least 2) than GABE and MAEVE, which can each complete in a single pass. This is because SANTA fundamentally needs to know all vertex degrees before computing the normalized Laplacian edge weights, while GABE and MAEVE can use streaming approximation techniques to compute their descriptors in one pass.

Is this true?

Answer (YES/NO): YES